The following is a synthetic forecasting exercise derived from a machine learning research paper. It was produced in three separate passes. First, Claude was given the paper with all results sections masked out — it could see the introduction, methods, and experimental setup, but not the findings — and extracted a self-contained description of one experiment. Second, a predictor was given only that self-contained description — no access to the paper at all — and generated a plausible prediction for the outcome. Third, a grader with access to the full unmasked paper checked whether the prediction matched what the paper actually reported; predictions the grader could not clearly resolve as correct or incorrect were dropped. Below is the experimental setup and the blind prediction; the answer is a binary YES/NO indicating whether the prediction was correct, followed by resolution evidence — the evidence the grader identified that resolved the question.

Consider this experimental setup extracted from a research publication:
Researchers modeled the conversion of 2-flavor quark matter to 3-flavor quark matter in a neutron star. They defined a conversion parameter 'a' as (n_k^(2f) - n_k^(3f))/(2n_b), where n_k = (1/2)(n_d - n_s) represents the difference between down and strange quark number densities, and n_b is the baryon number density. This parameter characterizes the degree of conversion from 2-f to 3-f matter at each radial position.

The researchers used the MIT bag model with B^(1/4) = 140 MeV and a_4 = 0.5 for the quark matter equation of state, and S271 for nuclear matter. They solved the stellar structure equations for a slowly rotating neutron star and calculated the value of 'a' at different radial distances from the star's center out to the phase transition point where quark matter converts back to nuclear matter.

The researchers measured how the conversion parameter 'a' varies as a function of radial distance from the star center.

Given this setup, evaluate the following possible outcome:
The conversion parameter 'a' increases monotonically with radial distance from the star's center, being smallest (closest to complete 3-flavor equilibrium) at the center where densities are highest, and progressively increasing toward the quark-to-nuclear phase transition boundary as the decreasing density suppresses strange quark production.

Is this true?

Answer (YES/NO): NO